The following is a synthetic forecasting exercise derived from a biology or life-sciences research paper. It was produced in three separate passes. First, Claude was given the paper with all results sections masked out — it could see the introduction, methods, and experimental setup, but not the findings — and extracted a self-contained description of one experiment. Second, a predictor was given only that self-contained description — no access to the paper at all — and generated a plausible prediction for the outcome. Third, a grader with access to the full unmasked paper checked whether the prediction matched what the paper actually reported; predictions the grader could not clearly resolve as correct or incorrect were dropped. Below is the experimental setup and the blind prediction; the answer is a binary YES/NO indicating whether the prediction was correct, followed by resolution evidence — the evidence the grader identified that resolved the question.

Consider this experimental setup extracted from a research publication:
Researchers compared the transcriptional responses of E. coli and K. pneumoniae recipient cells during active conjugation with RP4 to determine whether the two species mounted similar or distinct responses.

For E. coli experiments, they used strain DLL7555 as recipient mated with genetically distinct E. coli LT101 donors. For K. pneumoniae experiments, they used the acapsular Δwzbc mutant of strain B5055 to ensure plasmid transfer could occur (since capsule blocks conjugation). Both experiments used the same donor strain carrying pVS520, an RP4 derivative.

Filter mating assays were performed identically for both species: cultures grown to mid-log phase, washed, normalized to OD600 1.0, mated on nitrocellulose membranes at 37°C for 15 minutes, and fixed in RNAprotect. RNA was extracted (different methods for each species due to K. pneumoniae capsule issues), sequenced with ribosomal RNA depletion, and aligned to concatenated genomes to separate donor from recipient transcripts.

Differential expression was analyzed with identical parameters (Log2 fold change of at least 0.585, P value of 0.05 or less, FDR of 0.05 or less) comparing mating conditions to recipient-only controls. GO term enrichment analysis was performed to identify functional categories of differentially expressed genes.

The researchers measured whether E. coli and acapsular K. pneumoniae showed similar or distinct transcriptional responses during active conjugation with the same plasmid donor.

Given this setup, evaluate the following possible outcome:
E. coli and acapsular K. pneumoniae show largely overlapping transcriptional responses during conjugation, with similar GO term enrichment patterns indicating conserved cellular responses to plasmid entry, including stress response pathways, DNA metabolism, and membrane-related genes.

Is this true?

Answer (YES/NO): NO